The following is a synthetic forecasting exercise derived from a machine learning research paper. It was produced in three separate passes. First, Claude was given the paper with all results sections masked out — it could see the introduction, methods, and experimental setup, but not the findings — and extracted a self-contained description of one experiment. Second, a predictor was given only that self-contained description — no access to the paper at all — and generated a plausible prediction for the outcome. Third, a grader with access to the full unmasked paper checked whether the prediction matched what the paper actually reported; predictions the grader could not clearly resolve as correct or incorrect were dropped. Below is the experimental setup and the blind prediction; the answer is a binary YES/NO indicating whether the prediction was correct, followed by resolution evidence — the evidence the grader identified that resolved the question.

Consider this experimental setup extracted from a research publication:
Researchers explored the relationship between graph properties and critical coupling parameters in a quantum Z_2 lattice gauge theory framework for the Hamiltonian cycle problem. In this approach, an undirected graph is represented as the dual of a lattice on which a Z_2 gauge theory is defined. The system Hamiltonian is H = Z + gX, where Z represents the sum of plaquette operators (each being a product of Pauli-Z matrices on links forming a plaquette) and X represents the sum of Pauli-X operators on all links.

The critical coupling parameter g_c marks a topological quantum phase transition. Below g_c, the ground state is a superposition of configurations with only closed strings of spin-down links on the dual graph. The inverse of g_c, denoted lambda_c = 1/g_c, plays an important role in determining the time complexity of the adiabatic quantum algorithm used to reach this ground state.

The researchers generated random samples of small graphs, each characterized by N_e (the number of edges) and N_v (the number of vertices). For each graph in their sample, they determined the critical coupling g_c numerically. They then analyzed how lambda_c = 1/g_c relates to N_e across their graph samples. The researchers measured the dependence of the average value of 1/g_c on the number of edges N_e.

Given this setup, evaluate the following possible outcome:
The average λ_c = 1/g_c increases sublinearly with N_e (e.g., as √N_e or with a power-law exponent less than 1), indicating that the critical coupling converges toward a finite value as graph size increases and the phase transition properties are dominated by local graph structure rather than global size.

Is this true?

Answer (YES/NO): NO